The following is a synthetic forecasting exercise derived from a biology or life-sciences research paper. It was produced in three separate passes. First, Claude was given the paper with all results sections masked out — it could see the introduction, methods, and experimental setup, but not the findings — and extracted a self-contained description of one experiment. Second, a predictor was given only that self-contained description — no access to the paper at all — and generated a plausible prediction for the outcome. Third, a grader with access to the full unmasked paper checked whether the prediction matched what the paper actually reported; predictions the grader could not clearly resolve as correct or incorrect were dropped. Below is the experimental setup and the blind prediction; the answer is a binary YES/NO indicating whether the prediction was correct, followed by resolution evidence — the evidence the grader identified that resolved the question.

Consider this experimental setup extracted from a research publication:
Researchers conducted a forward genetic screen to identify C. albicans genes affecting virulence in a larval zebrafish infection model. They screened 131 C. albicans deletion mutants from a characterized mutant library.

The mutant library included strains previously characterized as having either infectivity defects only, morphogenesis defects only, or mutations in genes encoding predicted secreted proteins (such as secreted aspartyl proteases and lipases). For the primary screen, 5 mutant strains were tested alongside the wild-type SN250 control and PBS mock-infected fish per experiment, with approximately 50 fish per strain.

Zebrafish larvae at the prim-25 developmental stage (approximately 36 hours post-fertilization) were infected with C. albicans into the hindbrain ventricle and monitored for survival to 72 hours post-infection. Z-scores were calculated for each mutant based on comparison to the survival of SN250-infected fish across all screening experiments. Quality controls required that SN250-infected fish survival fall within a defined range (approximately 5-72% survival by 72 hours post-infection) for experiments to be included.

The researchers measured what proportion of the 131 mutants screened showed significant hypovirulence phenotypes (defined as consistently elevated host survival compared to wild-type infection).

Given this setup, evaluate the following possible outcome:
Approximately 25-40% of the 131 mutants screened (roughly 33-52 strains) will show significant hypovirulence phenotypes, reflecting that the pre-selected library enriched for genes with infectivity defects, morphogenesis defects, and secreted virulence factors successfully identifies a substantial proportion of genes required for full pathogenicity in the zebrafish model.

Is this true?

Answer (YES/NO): NO